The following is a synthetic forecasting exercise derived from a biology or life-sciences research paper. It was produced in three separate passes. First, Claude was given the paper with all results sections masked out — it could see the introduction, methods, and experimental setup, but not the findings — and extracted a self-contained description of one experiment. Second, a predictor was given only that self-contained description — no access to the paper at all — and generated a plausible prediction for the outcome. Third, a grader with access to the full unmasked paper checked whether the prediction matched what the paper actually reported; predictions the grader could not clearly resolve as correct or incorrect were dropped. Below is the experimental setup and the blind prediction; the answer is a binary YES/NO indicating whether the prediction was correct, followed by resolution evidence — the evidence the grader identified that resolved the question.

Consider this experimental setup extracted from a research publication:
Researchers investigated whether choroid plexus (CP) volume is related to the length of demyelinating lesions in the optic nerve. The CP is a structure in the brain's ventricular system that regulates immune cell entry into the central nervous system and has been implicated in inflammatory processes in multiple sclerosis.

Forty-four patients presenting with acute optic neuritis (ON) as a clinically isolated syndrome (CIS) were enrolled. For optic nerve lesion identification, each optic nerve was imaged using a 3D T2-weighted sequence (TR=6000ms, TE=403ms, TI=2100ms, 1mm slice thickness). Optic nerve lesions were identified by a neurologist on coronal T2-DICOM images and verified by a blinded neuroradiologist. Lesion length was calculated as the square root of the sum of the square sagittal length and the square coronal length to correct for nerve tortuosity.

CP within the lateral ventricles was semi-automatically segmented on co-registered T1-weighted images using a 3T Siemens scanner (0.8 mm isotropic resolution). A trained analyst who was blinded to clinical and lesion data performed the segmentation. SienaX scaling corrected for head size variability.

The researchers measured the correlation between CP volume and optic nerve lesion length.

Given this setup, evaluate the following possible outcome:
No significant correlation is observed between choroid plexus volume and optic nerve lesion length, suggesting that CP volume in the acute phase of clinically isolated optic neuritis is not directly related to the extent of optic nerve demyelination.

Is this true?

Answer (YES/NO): YES